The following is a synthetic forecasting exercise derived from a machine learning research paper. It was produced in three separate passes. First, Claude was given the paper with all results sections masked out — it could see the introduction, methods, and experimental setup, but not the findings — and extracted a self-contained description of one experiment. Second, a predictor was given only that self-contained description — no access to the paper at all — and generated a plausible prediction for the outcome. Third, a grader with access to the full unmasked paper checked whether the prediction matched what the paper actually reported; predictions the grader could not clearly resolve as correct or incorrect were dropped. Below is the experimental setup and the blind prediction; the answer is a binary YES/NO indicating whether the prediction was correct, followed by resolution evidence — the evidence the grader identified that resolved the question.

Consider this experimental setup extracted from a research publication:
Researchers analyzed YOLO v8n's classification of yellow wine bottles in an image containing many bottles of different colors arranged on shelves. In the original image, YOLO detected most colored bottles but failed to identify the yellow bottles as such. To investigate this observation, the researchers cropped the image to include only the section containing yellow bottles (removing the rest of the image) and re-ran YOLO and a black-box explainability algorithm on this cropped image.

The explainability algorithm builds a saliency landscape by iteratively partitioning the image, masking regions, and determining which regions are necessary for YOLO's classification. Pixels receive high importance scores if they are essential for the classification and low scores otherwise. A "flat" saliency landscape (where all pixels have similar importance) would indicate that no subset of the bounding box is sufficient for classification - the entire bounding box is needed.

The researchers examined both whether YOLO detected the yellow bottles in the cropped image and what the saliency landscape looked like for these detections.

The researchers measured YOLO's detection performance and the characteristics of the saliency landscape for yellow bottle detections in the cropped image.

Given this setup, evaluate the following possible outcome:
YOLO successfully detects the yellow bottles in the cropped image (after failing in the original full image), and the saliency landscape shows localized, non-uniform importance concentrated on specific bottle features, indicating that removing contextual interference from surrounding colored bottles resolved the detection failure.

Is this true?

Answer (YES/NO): NO